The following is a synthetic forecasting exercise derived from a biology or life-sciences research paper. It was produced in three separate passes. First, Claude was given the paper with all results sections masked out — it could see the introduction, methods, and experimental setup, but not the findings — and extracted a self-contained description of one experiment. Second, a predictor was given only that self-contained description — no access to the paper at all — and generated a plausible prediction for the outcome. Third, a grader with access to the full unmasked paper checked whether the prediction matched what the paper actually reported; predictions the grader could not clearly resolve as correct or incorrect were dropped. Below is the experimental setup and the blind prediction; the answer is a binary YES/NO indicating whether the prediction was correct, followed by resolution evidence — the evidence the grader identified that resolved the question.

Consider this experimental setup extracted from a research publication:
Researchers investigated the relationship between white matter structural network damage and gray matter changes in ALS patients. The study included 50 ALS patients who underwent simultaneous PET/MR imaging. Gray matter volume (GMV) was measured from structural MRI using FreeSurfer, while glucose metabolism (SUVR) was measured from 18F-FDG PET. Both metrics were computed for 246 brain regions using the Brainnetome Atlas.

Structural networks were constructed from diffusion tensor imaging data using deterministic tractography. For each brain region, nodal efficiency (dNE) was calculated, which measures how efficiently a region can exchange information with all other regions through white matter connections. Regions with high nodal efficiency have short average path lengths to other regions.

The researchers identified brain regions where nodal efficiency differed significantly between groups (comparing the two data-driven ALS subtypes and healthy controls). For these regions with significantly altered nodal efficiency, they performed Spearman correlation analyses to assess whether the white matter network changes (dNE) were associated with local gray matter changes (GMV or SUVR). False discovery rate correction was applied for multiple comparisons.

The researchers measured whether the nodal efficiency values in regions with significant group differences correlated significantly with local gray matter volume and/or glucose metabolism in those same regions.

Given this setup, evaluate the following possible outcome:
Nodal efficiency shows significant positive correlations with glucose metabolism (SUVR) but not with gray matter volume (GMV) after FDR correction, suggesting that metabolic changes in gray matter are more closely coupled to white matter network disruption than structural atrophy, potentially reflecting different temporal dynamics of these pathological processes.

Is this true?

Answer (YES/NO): YES